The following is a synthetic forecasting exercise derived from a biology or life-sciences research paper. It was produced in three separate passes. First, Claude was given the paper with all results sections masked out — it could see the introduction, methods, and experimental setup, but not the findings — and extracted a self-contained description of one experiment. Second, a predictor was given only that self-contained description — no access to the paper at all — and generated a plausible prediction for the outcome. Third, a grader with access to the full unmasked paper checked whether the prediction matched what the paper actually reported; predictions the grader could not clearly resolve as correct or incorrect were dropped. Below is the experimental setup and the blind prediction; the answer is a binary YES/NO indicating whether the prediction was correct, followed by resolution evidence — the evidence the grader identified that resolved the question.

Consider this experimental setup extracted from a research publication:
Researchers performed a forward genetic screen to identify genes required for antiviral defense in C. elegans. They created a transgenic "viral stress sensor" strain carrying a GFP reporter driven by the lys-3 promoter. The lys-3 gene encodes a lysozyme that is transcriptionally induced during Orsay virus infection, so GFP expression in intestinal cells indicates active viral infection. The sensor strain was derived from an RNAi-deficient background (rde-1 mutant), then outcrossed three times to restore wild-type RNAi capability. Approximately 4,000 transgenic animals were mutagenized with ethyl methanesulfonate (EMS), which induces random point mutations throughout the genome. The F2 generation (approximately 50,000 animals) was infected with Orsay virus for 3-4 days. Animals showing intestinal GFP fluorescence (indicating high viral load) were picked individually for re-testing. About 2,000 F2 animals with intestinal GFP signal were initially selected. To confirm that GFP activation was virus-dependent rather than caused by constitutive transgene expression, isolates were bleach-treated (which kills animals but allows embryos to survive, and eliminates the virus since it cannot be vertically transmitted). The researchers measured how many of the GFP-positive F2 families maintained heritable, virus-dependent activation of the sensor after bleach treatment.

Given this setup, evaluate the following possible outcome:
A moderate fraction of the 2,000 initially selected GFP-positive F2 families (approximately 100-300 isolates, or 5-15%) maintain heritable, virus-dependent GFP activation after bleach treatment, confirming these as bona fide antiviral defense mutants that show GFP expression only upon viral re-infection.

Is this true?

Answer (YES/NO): NO